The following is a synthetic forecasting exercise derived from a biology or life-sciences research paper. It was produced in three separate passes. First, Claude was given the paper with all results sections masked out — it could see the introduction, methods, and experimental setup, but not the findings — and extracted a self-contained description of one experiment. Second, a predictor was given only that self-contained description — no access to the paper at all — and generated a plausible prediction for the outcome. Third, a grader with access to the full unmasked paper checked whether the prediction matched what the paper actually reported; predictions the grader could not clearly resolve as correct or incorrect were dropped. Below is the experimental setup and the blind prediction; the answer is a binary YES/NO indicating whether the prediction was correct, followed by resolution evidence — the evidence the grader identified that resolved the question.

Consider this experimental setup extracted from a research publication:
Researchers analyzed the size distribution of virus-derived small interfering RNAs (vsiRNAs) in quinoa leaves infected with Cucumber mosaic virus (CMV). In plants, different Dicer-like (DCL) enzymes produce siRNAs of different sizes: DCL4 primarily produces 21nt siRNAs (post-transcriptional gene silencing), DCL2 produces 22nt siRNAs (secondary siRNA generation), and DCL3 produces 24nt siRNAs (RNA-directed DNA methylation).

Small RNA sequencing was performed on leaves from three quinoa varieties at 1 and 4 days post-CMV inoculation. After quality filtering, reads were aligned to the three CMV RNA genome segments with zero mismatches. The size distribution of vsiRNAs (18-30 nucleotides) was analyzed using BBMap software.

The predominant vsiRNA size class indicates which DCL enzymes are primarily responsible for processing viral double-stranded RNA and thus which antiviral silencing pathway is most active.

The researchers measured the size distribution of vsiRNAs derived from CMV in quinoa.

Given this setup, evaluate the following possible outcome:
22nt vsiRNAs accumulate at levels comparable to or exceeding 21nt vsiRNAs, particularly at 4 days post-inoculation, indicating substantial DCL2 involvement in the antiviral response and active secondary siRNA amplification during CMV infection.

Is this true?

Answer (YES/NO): NO